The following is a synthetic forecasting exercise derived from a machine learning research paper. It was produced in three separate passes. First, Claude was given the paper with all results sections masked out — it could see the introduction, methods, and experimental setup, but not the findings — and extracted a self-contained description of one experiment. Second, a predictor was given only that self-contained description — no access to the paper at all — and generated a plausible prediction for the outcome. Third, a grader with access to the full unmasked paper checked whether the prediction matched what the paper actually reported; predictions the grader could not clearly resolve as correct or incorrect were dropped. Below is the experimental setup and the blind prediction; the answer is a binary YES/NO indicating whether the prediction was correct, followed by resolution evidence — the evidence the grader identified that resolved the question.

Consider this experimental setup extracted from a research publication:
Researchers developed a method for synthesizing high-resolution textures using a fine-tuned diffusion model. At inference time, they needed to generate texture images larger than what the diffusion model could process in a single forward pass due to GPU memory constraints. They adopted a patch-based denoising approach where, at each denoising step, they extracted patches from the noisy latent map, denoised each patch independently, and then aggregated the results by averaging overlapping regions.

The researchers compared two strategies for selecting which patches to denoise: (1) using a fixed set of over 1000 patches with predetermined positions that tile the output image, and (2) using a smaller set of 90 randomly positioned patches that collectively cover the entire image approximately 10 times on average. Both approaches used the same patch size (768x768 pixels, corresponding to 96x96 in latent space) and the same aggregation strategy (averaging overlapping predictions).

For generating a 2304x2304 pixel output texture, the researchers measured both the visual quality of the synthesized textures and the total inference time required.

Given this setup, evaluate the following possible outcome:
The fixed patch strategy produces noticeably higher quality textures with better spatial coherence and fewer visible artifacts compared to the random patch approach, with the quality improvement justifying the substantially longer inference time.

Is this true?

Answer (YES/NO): NO